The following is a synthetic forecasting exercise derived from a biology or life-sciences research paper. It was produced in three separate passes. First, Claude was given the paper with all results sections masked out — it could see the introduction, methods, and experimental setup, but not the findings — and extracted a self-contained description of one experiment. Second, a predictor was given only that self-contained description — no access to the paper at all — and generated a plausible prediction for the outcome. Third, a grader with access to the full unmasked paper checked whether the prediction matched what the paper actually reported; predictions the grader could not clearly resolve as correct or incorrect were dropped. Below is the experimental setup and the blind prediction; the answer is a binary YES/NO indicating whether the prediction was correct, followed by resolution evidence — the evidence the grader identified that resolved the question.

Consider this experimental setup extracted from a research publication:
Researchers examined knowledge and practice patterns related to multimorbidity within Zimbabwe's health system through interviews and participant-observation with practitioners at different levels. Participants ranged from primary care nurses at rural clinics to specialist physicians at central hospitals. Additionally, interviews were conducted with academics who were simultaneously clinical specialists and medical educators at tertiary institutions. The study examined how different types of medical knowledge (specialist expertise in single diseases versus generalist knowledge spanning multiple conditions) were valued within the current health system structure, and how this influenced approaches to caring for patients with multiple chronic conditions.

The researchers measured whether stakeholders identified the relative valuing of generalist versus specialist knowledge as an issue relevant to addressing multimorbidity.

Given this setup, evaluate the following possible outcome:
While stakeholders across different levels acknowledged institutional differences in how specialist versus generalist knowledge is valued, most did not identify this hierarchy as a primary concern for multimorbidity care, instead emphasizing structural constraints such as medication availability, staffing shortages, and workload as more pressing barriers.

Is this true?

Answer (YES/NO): NO